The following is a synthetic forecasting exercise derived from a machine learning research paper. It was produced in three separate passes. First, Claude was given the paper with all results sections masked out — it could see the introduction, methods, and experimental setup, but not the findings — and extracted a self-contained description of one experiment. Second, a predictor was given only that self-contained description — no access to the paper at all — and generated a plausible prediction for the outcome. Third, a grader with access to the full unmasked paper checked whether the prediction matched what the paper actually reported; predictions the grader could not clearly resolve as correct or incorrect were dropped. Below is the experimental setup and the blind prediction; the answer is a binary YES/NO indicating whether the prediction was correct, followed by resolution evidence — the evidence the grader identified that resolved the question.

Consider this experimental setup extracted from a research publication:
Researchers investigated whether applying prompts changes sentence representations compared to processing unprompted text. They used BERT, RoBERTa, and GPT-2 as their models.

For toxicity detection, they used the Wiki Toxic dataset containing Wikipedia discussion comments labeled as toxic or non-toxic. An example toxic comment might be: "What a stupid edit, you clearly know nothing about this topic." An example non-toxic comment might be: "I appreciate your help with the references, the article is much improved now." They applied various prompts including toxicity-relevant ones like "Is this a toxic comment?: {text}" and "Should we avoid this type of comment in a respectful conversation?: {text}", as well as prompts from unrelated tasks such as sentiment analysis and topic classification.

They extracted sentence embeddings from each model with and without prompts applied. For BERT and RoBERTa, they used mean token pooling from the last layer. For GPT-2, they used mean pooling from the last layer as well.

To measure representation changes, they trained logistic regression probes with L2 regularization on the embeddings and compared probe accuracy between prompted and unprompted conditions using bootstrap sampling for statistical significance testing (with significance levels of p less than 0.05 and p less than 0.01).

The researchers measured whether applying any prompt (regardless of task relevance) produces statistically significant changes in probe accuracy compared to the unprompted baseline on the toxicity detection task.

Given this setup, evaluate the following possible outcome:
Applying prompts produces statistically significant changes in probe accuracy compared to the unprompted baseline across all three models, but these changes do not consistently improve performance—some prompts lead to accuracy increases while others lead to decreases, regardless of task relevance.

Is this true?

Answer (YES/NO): NO